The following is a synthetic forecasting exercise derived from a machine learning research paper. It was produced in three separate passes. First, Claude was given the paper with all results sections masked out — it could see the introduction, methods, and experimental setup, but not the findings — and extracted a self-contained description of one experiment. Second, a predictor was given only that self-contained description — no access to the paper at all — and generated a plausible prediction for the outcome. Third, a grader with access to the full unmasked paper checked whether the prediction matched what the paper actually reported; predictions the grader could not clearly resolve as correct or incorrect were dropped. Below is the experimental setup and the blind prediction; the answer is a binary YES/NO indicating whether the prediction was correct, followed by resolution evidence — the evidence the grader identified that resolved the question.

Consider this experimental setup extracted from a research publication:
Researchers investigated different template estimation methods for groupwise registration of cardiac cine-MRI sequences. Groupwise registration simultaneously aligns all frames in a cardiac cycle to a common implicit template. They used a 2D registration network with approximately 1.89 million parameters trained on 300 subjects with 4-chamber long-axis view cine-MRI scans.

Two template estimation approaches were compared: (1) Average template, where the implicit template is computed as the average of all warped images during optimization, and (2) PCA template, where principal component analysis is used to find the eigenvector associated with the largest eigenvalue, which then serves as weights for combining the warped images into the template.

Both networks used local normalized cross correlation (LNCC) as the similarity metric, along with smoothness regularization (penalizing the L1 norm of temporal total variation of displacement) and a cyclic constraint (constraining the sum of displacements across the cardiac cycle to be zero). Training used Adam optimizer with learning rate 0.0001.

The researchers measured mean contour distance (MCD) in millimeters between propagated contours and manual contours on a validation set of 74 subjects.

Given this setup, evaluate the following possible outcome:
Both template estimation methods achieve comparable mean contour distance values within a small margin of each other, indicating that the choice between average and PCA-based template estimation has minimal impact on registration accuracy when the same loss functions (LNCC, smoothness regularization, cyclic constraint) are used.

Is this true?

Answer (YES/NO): NO